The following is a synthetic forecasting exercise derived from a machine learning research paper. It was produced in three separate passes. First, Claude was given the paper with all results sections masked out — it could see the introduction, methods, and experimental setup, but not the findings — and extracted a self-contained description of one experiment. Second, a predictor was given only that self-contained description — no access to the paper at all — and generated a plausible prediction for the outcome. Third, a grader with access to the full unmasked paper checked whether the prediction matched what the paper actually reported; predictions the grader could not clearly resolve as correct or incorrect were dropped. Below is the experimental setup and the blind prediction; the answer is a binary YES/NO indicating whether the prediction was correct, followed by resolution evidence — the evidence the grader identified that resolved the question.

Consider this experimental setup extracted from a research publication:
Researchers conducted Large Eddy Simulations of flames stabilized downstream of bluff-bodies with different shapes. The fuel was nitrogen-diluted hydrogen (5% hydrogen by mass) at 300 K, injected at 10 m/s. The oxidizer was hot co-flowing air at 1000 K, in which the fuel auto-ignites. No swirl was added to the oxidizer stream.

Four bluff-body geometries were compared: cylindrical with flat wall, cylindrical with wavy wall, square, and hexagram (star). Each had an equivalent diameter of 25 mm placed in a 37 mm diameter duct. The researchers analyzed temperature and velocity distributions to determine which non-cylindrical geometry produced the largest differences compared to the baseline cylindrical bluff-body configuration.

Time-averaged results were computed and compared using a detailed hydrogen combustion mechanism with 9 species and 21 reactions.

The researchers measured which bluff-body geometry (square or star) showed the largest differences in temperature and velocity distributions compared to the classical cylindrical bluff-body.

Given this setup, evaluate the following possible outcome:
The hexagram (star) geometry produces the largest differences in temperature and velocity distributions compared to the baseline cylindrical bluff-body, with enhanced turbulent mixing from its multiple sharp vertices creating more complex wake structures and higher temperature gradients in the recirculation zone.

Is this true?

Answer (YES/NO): NO